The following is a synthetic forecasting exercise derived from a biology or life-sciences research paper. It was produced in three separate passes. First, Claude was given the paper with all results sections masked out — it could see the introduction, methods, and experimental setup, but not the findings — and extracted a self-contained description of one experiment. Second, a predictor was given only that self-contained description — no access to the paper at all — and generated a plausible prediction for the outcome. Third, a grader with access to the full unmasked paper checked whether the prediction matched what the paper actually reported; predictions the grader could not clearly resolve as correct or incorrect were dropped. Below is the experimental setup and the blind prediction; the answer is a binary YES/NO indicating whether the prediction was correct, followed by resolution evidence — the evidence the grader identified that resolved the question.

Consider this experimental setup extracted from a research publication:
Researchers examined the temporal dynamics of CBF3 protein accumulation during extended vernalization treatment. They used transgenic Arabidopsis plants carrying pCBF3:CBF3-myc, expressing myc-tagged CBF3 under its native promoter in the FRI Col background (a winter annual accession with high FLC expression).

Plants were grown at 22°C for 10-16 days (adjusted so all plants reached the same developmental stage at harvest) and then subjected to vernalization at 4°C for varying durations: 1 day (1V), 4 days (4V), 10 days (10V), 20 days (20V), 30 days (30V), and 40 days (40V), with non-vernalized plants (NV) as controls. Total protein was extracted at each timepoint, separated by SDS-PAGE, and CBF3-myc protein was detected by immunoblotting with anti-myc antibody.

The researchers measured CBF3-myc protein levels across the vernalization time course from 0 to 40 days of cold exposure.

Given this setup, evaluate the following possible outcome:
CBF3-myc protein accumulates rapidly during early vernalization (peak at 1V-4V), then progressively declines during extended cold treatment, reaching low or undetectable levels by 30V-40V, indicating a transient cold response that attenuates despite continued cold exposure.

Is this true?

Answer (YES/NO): NO